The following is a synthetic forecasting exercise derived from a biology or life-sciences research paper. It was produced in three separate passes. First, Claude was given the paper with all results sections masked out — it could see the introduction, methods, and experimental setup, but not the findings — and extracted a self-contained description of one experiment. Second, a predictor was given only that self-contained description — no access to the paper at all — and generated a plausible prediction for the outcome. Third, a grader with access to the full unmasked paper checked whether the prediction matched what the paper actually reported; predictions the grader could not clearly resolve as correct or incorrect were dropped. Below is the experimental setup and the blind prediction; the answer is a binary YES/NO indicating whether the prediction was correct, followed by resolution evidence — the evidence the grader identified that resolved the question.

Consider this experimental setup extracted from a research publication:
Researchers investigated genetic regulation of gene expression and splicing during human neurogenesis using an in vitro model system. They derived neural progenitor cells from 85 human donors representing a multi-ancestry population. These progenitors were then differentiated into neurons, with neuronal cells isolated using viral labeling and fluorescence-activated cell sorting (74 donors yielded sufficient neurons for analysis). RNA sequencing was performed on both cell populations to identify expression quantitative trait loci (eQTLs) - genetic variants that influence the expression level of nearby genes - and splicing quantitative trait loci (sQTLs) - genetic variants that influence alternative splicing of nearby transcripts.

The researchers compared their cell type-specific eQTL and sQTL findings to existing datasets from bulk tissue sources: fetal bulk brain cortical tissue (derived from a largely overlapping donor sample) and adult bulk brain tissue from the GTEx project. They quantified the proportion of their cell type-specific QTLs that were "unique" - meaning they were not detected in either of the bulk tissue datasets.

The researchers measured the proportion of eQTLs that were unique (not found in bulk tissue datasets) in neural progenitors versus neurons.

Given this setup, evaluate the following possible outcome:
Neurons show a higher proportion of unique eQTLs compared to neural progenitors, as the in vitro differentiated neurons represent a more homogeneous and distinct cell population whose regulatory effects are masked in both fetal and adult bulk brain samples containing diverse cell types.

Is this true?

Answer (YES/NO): NO